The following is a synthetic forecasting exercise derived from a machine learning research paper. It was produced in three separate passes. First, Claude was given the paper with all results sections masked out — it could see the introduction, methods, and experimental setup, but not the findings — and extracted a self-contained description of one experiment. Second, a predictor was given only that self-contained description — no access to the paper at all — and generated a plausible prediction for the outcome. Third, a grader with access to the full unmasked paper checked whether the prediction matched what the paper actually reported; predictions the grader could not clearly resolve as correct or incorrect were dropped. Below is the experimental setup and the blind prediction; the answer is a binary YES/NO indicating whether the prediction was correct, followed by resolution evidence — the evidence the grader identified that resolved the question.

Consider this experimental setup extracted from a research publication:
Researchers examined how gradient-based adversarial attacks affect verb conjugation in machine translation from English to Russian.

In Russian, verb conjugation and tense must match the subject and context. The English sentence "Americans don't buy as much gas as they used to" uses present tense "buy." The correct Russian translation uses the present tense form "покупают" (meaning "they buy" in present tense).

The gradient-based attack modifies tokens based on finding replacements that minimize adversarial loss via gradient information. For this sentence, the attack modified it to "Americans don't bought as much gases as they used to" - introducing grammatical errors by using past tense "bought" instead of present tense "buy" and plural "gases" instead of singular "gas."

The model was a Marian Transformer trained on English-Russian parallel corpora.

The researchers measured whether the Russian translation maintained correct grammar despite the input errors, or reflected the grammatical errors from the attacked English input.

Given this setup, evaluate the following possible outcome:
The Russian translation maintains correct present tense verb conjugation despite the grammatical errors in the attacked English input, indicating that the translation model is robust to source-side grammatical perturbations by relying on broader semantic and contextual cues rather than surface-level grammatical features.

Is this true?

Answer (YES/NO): NO